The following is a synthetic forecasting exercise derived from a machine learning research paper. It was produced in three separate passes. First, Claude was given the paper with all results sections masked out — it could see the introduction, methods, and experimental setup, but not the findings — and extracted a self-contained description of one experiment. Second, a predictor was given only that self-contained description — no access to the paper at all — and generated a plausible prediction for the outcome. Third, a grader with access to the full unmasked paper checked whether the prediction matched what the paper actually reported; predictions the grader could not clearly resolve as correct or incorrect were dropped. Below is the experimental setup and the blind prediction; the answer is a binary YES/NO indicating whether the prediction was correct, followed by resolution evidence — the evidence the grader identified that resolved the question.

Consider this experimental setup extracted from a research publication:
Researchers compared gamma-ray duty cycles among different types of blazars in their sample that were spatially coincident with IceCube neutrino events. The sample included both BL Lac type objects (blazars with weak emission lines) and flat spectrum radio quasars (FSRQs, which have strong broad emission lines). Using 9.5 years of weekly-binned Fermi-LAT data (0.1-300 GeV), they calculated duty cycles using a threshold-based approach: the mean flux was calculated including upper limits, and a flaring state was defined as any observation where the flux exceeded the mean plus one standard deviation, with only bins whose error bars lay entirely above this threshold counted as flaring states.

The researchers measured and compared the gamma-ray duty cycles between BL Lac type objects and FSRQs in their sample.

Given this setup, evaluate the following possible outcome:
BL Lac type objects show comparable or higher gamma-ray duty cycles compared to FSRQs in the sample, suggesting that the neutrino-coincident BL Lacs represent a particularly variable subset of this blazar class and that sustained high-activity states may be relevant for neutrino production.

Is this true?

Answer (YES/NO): YES